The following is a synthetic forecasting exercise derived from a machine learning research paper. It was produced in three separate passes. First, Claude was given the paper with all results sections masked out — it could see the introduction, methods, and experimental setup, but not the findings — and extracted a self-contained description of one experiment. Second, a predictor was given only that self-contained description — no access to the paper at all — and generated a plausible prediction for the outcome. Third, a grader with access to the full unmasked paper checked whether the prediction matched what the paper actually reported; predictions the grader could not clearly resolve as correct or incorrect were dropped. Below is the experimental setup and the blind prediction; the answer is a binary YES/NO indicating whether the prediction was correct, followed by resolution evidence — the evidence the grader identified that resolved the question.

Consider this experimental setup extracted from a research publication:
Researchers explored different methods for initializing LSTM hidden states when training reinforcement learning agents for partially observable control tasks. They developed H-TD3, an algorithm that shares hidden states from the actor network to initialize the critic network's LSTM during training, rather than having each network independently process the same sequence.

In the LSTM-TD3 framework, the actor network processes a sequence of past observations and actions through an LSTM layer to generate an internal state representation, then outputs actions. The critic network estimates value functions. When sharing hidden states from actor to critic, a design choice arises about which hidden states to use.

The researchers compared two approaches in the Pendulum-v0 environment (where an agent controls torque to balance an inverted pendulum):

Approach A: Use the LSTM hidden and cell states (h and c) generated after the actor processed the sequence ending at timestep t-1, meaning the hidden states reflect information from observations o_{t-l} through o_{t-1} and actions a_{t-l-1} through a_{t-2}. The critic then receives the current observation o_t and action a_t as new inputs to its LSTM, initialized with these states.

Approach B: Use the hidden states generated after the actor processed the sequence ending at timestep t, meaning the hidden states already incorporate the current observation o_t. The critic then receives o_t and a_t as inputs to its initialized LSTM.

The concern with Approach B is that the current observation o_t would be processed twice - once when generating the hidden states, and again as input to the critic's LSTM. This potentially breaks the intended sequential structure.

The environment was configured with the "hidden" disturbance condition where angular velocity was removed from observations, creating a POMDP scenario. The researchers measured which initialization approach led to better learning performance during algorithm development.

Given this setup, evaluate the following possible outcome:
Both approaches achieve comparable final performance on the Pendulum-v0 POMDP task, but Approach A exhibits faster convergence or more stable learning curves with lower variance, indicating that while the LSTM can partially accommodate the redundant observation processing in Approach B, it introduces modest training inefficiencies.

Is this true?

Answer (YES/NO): NO